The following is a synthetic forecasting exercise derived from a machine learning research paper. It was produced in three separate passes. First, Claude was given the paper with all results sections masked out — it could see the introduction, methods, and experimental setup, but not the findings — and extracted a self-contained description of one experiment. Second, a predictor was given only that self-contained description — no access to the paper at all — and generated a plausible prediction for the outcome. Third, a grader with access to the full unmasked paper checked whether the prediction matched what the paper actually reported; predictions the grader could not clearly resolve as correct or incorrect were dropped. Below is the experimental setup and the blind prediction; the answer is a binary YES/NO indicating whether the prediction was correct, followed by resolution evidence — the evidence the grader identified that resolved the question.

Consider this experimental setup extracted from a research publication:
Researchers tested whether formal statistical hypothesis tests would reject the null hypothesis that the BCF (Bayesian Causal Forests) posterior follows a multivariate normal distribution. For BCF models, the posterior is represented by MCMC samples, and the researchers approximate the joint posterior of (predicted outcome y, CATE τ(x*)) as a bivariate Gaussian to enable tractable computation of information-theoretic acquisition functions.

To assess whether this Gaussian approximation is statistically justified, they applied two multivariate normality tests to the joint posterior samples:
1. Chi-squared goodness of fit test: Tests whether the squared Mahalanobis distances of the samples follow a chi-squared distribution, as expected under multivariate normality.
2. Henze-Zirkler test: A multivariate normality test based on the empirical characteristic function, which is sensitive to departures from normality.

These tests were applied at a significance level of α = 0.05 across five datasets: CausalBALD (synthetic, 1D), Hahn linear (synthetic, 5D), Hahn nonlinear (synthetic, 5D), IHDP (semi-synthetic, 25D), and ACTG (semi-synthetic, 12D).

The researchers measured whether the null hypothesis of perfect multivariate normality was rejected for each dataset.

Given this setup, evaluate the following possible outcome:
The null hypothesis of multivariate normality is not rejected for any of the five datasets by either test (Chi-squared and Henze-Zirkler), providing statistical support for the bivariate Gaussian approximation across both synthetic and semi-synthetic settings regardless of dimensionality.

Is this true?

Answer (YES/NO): NO